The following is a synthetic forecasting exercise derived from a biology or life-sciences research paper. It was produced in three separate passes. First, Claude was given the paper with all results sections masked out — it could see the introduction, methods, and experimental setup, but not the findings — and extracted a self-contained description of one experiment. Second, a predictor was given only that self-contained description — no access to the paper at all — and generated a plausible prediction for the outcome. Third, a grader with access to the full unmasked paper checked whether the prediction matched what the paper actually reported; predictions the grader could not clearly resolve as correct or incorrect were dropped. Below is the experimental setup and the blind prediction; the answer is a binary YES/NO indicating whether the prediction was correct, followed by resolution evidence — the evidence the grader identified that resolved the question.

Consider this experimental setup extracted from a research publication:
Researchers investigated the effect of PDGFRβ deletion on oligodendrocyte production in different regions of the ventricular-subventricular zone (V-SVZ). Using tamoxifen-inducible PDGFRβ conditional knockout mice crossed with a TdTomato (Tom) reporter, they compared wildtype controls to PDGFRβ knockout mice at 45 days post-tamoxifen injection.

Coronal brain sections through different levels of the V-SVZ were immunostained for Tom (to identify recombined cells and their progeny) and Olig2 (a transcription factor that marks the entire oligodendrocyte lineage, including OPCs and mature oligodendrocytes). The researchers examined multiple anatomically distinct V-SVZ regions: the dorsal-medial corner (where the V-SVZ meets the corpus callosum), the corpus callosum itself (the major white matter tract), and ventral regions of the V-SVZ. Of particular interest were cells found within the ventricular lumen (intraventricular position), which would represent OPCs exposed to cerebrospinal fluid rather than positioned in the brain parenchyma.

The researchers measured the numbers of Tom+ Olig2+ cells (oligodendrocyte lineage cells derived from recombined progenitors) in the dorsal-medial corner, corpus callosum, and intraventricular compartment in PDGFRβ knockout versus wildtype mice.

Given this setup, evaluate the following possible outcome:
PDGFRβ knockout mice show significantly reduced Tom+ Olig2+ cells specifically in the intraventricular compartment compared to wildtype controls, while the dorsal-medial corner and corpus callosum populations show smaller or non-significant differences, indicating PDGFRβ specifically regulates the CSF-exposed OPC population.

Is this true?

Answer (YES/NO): NO